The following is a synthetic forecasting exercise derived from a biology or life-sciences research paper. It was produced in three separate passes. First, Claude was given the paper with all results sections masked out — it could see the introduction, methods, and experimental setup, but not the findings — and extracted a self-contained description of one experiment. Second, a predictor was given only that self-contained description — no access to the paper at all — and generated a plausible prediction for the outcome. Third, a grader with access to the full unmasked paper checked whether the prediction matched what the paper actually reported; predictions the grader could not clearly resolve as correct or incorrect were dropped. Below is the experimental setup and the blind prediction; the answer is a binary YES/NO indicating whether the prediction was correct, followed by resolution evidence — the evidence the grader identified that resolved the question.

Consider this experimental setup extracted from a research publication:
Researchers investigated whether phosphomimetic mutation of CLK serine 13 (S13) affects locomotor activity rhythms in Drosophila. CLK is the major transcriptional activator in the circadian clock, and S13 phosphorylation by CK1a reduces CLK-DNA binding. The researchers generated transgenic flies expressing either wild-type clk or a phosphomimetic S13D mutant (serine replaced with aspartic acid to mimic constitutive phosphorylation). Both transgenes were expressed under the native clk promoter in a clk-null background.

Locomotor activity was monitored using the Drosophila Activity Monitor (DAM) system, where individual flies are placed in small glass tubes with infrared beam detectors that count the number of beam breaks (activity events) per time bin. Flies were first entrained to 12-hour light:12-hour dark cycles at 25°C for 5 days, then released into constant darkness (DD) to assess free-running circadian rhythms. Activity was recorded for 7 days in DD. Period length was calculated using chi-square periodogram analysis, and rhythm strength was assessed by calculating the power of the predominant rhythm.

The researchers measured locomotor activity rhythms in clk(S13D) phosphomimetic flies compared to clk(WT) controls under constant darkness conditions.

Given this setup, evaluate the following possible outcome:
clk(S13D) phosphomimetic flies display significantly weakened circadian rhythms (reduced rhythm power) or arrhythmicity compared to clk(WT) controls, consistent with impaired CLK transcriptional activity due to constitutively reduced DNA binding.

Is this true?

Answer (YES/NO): YES